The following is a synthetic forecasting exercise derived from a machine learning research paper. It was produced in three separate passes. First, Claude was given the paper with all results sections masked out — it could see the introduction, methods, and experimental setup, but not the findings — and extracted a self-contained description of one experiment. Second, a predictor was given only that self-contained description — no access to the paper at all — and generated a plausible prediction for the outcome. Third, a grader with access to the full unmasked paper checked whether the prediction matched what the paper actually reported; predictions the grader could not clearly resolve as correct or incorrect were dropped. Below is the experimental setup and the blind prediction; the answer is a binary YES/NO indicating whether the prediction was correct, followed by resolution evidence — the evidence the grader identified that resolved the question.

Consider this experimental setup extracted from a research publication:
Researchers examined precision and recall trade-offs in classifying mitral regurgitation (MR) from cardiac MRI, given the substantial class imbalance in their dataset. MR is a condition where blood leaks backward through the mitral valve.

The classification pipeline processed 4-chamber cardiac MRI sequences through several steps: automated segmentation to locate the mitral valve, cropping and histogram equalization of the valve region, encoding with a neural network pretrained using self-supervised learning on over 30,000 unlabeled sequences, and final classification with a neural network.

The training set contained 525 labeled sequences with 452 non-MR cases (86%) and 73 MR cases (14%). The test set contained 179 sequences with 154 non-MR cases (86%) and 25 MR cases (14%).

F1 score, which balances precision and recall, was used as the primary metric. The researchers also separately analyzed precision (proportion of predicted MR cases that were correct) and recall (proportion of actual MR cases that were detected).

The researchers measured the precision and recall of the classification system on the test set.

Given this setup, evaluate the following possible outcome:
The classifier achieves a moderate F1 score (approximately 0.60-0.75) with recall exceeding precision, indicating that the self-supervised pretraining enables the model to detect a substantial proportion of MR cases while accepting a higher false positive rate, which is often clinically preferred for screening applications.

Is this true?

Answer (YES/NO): NO